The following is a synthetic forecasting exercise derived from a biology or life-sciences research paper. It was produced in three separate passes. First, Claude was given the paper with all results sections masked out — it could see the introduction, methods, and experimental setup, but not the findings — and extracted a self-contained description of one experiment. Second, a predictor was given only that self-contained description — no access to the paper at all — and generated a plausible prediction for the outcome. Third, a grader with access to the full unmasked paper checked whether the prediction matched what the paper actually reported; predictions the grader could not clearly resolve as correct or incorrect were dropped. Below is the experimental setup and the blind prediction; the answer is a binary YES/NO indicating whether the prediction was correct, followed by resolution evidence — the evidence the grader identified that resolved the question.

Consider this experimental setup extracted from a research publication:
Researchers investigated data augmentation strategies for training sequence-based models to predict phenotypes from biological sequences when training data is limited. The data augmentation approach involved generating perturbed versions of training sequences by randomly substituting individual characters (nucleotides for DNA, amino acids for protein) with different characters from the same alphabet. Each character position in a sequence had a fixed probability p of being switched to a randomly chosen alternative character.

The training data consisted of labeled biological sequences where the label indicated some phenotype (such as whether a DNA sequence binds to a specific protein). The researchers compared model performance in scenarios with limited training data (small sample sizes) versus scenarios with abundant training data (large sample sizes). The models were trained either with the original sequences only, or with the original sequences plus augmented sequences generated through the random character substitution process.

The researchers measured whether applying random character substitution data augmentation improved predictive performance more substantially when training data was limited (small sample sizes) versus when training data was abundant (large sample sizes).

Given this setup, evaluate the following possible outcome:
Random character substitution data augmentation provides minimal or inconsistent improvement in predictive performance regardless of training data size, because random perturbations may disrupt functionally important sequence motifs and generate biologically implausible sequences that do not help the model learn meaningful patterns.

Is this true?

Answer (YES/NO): NO